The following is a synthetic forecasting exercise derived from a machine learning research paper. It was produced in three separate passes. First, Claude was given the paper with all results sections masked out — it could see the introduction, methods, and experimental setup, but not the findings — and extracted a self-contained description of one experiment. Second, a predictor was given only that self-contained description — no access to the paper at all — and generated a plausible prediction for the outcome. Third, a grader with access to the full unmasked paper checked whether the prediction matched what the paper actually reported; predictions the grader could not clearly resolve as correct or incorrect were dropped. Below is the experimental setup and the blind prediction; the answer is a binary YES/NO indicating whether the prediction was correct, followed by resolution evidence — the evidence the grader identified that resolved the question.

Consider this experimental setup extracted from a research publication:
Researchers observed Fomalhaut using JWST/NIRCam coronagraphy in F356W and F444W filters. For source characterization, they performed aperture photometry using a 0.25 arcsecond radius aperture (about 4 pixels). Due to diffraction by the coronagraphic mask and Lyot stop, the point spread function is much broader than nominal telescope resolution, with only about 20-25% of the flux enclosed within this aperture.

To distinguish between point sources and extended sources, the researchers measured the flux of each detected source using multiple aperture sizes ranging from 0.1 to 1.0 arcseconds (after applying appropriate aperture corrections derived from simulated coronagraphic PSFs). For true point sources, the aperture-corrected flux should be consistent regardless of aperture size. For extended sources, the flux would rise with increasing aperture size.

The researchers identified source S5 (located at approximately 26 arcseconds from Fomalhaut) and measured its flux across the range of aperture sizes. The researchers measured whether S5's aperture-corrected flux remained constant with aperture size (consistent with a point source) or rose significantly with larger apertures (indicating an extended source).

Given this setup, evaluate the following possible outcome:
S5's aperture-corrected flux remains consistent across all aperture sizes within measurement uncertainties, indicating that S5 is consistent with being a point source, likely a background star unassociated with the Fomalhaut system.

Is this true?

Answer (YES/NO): NO